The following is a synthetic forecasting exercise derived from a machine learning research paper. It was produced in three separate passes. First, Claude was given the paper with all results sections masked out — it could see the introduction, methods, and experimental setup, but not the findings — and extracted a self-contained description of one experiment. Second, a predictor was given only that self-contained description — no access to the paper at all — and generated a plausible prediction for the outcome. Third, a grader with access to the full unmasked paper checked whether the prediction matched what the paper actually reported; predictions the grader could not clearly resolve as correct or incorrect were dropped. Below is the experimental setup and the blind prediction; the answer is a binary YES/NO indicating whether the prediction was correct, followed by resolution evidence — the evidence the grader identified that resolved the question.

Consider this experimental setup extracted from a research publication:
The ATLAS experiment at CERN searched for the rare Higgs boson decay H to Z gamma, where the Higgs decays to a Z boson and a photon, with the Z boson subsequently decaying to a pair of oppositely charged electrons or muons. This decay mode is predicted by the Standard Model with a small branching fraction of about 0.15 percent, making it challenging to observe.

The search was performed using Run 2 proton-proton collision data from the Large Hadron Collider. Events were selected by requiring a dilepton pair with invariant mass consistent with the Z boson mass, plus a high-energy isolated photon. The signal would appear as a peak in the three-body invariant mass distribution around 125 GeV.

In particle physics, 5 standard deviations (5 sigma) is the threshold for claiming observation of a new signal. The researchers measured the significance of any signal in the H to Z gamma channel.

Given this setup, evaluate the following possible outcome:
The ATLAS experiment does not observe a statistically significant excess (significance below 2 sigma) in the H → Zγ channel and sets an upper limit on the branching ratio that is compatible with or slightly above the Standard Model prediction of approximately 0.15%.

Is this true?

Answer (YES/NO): NO